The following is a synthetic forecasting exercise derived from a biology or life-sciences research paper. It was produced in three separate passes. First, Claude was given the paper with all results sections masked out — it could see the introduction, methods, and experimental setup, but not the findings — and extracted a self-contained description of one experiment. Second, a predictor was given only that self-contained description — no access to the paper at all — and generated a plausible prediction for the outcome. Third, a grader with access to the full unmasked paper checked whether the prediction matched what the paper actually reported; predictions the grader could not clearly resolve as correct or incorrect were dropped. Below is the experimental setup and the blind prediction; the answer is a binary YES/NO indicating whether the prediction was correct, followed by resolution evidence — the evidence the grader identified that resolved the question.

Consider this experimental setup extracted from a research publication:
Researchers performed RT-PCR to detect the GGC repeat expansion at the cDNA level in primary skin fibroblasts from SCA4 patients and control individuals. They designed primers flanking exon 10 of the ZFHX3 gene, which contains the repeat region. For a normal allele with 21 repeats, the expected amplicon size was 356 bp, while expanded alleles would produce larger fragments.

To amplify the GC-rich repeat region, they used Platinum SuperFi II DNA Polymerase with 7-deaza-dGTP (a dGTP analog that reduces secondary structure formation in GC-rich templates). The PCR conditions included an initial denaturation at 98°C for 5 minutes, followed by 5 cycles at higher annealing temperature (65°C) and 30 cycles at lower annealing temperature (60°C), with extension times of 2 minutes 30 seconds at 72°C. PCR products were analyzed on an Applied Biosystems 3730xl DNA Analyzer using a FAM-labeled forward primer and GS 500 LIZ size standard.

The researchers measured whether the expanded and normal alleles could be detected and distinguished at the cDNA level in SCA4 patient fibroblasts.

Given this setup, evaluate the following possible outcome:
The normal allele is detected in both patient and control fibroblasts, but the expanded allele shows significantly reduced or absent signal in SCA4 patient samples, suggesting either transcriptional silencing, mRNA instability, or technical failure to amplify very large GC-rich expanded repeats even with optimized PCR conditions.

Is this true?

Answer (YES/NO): NO